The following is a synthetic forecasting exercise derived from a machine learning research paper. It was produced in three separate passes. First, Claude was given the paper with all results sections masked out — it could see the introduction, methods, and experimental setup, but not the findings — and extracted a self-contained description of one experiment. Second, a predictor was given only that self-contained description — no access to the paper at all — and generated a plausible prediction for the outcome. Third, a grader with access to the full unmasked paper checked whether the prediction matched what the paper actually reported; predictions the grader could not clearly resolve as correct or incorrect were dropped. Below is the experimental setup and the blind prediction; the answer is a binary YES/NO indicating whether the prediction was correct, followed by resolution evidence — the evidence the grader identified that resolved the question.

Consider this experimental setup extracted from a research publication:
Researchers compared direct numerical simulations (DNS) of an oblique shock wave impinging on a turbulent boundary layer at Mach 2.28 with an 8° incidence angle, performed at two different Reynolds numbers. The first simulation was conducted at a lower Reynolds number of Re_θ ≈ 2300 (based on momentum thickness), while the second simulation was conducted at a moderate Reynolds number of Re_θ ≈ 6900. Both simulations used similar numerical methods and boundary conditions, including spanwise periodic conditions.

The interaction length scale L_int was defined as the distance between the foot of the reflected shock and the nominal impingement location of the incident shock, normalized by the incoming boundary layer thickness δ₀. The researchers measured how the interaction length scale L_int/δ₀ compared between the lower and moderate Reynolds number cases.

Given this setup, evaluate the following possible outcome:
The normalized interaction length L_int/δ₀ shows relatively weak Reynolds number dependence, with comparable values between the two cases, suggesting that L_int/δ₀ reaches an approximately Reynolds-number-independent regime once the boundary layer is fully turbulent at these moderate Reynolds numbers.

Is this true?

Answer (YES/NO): NO